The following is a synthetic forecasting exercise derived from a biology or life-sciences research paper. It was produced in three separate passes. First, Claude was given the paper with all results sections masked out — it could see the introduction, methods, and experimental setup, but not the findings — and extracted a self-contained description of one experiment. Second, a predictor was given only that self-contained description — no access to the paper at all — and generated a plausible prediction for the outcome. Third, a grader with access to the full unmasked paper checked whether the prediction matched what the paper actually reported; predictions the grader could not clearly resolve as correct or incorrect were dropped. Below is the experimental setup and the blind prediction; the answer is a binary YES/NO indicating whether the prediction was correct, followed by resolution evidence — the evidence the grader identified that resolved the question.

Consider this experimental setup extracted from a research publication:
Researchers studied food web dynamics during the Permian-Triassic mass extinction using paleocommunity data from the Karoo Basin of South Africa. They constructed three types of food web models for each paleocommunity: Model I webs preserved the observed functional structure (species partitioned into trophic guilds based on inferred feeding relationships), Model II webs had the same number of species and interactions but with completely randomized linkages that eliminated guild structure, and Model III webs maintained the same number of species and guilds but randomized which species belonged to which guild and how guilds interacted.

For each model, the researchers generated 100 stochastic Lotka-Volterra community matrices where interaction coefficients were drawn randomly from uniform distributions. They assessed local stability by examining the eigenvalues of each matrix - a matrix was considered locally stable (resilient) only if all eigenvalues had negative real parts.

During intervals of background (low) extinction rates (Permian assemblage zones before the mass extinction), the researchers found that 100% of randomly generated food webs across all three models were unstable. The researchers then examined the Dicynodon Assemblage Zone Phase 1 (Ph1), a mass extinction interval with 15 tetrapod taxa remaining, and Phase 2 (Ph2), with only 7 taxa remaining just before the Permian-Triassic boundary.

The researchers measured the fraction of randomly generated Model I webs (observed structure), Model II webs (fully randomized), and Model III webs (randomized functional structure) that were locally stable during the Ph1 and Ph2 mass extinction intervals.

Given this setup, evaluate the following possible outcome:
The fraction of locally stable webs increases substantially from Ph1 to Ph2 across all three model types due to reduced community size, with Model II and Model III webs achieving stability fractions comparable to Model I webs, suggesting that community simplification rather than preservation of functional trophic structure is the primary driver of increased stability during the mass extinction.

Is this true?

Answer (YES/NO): NO